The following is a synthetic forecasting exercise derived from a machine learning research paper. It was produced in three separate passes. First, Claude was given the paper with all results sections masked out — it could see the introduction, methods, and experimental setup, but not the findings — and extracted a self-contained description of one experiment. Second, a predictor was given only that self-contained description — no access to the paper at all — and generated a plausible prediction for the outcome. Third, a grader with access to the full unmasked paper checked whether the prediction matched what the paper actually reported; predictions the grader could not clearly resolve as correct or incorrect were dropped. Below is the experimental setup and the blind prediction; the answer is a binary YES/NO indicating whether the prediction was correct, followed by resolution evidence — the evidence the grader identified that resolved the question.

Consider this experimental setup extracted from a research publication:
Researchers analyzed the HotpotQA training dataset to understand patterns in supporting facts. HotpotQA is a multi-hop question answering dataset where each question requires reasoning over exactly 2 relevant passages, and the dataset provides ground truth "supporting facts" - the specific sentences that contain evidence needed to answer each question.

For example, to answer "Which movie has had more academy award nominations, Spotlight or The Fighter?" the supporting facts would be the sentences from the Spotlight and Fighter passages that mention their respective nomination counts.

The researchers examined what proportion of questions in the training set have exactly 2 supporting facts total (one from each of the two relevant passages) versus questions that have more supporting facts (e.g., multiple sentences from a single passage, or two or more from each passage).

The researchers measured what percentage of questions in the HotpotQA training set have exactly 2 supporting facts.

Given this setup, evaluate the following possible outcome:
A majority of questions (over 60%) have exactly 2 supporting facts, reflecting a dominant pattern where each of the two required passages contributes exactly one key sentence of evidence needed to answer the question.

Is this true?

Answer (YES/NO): YES